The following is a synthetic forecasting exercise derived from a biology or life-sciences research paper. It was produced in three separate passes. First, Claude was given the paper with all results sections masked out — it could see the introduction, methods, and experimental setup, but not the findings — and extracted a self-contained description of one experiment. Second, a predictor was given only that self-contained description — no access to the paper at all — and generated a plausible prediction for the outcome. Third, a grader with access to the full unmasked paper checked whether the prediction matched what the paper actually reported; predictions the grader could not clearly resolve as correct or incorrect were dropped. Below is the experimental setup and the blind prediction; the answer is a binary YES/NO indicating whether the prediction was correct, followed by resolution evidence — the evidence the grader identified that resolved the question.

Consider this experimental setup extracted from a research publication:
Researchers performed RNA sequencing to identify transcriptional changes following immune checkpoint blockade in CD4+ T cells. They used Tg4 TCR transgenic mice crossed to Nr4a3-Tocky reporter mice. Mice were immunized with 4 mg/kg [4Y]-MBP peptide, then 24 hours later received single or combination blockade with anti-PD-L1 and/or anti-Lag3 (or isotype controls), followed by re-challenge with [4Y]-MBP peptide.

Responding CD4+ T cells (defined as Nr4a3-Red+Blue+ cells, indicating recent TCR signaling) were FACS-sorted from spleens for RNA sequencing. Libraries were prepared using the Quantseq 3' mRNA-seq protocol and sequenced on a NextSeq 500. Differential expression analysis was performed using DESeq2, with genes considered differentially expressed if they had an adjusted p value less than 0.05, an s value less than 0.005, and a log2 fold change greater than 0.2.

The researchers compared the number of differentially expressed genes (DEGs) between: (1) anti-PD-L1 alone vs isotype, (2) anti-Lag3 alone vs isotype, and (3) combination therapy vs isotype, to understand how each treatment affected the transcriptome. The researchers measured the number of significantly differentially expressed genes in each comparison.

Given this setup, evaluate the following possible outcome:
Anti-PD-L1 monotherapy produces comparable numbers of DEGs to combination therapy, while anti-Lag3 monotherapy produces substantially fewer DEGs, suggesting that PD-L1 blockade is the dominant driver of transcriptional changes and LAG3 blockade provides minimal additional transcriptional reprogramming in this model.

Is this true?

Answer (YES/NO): NO